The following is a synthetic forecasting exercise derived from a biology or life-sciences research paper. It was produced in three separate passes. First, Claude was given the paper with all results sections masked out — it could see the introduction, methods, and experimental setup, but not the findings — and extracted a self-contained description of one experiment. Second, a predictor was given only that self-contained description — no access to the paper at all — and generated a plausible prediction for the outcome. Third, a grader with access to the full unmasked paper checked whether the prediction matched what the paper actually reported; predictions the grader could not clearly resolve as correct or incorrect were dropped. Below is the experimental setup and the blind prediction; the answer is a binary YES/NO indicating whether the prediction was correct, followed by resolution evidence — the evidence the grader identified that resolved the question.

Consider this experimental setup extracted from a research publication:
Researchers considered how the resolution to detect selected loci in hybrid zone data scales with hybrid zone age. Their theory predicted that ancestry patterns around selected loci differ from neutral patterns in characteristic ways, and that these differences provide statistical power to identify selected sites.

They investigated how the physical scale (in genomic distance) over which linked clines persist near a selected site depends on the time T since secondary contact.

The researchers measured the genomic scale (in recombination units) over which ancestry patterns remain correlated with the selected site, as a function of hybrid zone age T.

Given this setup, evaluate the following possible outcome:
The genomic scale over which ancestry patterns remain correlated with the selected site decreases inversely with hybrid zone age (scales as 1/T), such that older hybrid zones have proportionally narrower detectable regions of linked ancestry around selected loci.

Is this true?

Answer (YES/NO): YES